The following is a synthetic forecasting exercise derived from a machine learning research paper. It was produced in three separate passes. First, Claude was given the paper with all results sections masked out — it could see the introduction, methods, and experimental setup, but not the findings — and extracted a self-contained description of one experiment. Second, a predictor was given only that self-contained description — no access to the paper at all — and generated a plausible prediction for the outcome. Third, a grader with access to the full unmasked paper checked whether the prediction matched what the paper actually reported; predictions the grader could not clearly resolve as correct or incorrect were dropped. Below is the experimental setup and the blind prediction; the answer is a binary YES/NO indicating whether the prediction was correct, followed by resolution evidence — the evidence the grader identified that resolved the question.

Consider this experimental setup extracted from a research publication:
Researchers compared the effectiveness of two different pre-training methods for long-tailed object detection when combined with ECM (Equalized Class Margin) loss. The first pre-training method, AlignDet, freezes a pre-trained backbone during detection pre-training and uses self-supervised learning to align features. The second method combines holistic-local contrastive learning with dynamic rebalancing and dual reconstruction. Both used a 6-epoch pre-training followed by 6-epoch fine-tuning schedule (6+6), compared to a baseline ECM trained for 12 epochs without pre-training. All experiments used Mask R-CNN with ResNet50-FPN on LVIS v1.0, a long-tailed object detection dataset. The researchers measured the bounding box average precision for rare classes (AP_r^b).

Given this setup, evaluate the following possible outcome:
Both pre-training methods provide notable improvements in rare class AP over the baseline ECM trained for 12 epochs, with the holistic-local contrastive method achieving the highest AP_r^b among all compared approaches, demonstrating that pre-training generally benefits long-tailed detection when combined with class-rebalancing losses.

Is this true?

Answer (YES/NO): NO